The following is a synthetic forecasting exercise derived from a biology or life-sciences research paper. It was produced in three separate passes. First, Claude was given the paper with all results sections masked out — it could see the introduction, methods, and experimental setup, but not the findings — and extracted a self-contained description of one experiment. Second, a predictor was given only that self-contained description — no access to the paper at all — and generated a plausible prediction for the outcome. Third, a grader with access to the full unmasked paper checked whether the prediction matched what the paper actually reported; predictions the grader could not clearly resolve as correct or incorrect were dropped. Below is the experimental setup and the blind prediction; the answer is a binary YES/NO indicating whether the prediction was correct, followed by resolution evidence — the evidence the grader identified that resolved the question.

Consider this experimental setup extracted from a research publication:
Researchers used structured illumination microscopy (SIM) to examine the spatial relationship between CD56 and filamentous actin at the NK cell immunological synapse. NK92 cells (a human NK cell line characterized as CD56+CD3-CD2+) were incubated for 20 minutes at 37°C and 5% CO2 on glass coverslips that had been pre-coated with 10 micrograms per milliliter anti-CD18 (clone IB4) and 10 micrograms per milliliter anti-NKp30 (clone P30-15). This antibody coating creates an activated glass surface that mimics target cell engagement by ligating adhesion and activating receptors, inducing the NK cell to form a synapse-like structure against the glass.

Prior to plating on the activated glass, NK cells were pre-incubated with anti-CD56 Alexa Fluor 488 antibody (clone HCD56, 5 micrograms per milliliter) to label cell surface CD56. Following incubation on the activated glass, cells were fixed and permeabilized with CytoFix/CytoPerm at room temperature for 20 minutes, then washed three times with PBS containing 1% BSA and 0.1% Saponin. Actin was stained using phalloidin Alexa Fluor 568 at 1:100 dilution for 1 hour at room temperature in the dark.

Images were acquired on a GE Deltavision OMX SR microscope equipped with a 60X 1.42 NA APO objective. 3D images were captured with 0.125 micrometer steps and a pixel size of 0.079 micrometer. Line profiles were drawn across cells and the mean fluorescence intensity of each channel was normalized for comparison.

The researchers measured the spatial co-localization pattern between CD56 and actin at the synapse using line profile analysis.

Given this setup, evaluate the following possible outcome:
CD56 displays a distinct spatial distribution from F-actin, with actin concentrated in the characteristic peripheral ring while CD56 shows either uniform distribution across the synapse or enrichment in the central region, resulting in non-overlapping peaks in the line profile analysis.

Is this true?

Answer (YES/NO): NO